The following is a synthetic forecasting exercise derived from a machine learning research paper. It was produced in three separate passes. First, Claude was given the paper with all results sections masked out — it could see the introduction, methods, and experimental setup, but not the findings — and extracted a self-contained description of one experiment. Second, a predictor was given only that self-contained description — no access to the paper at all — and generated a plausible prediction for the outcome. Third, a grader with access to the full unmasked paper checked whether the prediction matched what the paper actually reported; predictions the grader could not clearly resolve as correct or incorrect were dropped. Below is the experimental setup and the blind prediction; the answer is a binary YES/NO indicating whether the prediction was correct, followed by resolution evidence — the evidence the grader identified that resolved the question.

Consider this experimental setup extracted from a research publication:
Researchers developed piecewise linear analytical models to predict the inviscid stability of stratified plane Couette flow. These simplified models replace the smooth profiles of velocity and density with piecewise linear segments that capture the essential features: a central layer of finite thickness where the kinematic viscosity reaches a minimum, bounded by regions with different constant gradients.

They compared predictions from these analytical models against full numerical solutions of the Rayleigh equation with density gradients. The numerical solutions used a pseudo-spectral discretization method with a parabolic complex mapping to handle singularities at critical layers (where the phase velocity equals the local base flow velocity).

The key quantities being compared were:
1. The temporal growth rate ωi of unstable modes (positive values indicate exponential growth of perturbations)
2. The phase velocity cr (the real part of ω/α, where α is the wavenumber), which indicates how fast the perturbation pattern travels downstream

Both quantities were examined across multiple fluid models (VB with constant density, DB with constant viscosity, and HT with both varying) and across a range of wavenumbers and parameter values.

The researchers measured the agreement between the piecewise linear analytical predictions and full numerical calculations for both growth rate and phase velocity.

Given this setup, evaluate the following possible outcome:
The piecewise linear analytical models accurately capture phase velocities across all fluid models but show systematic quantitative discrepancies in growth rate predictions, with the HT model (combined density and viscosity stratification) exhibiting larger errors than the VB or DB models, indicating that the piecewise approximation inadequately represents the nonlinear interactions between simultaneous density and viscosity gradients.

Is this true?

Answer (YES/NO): NO